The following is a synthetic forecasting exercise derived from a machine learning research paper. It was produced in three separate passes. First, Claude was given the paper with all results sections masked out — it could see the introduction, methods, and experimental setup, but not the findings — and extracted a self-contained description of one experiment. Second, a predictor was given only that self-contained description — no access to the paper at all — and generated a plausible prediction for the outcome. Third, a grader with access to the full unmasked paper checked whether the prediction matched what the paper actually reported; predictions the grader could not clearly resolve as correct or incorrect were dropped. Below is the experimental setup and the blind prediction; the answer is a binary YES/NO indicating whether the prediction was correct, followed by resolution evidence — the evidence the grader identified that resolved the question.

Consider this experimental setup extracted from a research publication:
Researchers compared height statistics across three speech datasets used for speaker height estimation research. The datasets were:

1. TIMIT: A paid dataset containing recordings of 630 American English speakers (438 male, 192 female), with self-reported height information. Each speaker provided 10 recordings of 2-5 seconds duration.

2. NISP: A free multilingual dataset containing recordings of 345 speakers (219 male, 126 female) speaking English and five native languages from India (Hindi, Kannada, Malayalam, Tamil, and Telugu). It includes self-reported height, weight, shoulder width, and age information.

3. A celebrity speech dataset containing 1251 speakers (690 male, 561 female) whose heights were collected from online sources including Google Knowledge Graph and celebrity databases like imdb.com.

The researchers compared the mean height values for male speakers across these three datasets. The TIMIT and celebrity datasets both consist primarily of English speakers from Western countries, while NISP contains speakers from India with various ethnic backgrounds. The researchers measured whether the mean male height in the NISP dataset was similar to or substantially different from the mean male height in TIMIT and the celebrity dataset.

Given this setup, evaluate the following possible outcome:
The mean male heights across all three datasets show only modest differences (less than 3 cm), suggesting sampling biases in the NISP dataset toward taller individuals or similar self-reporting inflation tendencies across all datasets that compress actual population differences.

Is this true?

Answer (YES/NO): NO